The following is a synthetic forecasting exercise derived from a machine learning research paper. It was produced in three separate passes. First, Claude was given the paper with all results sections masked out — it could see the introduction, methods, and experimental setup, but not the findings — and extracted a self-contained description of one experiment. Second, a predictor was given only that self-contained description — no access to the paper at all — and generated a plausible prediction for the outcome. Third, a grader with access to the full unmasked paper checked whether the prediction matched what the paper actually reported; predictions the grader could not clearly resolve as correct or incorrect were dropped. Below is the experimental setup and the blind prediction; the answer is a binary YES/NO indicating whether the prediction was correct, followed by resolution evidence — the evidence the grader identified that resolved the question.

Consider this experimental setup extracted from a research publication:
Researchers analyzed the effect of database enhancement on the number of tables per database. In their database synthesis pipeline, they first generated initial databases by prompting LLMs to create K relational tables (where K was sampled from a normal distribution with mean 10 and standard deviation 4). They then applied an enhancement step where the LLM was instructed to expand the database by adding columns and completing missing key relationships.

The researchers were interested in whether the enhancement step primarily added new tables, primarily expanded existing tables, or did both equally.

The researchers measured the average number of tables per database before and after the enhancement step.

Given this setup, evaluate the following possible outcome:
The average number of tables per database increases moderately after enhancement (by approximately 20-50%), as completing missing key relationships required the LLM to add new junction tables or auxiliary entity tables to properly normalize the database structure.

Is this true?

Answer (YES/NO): NO